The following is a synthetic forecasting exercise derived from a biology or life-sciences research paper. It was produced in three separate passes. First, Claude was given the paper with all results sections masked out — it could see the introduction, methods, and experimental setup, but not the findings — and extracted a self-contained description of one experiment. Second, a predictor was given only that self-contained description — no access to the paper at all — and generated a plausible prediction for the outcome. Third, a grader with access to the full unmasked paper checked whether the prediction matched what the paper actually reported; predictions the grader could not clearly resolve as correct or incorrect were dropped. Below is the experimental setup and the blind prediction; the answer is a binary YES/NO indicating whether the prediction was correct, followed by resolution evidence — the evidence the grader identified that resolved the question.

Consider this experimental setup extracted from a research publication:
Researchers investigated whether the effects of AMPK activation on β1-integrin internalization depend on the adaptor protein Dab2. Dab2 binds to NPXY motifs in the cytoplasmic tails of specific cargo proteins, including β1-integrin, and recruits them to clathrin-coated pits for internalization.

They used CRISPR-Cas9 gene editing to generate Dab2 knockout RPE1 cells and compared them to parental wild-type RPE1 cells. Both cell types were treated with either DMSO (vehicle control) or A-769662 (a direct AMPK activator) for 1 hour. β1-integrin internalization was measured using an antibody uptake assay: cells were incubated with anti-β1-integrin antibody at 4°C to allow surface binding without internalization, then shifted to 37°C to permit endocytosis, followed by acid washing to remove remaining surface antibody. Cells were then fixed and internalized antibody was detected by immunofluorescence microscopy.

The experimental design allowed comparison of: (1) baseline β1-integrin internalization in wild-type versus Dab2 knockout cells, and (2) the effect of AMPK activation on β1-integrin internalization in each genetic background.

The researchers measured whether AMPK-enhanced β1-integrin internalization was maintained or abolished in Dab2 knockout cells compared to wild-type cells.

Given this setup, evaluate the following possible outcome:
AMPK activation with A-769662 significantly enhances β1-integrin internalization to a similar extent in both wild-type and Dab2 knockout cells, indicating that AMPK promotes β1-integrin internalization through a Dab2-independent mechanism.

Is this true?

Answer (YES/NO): NO